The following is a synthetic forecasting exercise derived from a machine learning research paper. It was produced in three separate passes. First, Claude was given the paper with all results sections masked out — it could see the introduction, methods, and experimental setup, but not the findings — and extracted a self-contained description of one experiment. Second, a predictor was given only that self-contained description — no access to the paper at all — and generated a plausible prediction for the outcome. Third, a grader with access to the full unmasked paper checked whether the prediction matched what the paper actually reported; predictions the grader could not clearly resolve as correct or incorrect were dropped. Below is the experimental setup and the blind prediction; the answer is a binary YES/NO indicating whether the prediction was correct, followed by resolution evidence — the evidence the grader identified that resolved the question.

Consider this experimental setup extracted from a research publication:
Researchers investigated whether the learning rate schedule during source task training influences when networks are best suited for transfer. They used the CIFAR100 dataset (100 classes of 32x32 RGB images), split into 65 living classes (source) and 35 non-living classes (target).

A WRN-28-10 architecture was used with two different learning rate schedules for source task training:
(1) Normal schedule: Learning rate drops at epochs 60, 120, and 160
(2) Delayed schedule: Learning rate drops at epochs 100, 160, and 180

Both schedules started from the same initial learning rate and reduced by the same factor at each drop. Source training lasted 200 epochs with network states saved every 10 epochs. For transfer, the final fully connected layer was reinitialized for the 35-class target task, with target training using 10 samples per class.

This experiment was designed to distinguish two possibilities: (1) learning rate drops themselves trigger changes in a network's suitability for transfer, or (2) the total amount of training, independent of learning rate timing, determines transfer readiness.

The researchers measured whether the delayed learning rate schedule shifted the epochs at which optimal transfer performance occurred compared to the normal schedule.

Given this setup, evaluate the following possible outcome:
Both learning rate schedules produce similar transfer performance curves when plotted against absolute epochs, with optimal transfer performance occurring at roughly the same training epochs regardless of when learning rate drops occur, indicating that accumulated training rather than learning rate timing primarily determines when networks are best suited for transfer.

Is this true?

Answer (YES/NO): NO